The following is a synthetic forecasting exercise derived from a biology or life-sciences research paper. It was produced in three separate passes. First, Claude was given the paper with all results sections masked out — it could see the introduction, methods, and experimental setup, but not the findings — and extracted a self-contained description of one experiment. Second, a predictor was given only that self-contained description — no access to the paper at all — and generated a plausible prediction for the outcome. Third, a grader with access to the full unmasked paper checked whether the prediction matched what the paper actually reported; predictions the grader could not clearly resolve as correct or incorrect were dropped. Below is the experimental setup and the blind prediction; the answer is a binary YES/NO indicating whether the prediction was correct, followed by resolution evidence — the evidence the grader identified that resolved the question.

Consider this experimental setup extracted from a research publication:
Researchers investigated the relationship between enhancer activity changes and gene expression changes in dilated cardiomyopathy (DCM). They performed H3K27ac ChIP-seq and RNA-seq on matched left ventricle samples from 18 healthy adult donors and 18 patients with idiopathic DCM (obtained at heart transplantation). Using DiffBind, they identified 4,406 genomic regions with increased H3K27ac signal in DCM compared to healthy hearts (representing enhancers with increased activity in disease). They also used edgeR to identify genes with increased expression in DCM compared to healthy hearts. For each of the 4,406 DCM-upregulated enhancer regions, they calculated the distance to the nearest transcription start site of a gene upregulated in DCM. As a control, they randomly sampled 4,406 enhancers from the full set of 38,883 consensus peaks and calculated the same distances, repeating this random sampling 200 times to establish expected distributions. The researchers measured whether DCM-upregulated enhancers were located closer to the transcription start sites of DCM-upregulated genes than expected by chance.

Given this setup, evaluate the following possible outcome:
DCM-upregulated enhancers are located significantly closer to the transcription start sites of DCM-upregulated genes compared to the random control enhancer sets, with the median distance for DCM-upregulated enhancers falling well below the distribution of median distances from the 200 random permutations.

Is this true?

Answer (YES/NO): YES